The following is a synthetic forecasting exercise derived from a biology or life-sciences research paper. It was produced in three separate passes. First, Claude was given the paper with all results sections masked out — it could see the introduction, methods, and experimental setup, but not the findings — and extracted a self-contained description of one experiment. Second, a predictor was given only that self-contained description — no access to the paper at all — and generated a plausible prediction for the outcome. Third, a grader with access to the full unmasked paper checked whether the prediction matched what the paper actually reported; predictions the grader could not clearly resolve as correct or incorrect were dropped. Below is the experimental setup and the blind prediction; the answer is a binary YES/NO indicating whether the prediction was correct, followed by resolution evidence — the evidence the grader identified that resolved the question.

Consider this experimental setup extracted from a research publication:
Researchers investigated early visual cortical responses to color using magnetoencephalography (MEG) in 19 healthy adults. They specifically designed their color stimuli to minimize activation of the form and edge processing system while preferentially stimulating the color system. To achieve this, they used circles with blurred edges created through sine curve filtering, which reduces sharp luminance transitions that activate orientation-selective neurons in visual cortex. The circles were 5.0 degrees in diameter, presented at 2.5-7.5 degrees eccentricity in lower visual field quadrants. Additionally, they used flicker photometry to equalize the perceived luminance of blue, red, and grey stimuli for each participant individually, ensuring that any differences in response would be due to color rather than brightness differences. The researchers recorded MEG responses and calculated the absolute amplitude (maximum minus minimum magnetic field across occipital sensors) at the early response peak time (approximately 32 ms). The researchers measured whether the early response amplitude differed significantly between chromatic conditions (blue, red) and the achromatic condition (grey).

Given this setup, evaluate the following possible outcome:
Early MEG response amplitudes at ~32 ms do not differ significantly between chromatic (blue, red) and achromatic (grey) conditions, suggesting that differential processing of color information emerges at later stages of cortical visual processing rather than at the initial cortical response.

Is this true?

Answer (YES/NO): YES